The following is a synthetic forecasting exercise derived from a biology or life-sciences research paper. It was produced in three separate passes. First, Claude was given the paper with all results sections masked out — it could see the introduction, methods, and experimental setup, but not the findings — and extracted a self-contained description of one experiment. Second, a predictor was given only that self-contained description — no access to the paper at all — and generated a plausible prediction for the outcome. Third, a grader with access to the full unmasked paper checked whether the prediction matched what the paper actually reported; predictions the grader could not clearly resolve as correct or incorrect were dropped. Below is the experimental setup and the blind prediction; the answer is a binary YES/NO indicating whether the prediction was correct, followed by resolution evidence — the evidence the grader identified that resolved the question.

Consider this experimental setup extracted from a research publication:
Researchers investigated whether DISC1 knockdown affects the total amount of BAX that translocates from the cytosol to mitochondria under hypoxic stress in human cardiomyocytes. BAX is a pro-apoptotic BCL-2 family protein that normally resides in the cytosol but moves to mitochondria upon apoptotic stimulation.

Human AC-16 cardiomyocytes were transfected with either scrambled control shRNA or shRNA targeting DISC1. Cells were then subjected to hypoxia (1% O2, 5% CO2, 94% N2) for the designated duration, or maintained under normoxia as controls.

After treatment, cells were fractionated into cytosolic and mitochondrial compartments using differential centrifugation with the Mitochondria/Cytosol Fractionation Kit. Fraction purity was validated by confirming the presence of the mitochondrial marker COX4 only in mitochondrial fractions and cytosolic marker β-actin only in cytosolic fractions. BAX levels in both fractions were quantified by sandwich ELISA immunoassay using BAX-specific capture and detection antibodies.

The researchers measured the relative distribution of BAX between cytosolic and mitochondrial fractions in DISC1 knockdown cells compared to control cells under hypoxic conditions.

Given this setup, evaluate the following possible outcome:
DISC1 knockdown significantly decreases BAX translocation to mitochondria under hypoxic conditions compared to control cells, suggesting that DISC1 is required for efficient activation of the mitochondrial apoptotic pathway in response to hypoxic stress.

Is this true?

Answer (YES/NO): NO